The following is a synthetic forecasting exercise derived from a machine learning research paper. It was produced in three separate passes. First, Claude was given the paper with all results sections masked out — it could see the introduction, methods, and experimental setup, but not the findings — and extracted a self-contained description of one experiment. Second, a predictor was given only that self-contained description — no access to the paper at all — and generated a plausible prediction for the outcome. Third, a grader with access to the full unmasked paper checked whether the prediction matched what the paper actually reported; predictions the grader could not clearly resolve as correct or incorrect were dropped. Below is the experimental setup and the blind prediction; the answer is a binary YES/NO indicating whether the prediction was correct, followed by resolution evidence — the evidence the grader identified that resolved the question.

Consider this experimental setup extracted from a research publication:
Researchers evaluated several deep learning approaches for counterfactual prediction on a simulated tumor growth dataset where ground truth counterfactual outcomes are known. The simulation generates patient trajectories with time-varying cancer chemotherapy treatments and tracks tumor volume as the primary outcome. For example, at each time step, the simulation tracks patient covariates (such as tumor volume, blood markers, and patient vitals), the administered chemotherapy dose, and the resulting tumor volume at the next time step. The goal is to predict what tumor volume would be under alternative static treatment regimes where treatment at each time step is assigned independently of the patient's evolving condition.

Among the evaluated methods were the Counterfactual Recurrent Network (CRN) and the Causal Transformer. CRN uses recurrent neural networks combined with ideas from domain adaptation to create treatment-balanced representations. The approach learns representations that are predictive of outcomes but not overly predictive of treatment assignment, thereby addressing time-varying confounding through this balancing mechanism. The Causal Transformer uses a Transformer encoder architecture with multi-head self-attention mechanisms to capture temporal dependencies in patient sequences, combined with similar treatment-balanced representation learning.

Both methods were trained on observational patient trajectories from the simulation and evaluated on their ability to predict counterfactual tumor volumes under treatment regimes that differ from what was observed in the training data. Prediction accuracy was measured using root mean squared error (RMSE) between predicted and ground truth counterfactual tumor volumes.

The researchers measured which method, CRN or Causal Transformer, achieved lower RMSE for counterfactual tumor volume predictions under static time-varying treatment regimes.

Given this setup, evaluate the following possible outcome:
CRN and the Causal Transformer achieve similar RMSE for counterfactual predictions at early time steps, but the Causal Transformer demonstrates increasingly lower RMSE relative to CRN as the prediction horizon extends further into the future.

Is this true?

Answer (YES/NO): NO